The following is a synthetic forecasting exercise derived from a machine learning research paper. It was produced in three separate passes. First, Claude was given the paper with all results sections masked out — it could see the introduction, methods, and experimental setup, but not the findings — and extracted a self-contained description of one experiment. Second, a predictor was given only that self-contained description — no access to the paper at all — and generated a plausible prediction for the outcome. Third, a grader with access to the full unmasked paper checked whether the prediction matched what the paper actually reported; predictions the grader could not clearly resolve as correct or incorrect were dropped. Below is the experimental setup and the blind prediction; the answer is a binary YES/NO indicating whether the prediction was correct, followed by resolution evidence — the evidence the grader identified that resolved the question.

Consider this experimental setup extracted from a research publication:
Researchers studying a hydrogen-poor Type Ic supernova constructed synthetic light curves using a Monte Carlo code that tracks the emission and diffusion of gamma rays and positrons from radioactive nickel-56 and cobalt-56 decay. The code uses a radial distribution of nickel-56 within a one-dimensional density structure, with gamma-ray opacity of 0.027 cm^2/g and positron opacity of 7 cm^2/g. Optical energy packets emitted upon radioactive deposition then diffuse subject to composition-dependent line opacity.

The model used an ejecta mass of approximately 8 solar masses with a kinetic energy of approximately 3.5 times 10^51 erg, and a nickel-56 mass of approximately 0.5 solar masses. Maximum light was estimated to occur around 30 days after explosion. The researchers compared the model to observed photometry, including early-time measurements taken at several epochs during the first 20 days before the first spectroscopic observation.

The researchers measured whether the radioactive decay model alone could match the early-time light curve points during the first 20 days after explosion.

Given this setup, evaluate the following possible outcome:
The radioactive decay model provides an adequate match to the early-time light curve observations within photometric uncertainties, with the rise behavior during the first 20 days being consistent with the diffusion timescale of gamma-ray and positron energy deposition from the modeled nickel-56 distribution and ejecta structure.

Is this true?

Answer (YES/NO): NO